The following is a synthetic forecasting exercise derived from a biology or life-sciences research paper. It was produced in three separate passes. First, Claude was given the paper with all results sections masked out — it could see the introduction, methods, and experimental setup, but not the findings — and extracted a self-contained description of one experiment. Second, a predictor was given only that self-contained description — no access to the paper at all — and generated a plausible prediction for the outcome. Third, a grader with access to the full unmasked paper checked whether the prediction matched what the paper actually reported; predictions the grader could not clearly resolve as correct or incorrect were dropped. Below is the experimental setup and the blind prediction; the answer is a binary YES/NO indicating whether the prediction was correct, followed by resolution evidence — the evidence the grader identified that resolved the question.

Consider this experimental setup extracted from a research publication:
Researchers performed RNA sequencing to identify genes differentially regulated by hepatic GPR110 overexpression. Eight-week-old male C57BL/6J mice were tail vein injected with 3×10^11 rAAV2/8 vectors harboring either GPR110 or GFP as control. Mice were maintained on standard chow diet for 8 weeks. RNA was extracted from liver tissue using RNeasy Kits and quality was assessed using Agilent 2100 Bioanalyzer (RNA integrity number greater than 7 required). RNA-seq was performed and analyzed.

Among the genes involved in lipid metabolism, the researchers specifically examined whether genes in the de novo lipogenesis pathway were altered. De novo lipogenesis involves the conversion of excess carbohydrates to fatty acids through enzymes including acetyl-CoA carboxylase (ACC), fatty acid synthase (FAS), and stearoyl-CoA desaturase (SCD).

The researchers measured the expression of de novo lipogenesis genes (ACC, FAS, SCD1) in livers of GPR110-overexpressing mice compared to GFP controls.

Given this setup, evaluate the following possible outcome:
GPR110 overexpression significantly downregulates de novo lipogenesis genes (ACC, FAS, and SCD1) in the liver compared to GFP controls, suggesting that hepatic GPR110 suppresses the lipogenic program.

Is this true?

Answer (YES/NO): NO